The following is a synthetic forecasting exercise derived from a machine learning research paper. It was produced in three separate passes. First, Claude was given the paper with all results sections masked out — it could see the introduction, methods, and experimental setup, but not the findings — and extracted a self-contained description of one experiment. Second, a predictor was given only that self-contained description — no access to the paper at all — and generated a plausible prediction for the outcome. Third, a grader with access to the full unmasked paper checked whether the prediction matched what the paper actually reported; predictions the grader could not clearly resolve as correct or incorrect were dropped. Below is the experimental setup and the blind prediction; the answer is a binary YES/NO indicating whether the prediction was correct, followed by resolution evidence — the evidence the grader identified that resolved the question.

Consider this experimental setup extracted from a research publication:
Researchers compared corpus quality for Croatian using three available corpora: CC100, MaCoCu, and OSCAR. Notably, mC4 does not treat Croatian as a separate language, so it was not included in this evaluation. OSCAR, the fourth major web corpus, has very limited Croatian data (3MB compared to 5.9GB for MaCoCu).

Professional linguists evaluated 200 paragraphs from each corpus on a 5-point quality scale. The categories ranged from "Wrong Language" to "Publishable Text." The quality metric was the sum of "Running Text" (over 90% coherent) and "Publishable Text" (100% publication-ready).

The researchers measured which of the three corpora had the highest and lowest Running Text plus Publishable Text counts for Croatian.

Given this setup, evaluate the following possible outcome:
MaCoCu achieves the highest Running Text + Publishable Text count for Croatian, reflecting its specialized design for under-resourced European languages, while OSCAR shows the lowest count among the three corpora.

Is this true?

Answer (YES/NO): YES